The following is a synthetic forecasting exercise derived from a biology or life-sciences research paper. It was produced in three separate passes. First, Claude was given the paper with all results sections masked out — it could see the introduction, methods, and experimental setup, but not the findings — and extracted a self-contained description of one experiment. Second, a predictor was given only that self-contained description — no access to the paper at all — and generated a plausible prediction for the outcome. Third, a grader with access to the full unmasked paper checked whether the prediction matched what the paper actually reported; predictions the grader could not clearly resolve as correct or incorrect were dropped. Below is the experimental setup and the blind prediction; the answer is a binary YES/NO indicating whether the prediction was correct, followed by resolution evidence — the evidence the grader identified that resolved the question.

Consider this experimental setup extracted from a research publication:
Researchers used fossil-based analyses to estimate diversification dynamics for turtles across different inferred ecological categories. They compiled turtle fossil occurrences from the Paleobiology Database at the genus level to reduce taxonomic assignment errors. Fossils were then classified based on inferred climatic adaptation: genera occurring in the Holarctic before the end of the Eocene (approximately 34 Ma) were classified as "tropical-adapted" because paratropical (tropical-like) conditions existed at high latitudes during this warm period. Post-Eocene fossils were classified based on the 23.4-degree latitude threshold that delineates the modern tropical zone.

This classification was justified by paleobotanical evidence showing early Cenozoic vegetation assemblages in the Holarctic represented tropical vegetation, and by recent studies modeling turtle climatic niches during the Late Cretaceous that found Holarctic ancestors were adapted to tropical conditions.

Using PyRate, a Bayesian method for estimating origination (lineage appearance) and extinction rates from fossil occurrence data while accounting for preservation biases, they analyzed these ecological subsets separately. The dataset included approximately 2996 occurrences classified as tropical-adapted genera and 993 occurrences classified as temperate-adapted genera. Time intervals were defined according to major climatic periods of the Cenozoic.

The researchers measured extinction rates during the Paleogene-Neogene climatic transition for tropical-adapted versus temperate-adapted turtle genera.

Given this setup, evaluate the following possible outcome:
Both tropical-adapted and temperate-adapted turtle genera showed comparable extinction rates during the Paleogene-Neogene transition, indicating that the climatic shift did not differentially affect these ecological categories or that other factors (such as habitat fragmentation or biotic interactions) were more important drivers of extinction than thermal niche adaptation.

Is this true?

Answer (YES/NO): NO